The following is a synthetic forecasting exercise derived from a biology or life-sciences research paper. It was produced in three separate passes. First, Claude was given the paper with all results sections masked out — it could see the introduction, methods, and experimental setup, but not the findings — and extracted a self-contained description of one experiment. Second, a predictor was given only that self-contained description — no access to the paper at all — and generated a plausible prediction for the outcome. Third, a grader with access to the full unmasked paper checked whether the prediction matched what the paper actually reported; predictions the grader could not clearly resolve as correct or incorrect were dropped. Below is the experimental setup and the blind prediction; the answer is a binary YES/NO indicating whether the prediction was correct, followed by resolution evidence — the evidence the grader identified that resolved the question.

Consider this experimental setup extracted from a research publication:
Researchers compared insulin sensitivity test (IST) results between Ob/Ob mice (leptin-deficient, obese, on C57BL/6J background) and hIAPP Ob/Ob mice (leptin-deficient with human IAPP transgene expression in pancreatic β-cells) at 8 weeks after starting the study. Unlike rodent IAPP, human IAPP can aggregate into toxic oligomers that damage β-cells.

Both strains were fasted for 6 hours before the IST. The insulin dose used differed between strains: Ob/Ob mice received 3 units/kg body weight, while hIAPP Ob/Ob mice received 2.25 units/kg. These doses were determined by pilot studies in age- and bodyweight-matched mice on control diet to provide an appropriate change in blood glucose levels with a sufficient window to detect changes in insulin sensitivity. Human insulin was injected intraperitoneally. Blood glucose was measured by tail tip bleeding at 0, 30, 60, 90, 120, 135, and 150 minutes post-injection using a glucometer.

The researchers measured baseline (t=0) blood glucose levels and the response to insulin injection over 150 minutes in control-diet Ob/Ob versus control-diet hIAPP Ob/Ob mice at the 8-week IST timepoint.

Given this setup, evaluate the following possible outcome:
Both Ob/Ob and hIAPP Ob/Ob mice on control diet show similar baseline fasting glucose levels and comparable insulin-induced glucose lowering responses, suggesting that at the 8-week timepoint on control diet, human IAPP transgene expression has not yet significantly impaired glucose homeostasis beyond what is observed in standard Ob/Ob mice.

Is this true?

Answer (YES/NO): NO